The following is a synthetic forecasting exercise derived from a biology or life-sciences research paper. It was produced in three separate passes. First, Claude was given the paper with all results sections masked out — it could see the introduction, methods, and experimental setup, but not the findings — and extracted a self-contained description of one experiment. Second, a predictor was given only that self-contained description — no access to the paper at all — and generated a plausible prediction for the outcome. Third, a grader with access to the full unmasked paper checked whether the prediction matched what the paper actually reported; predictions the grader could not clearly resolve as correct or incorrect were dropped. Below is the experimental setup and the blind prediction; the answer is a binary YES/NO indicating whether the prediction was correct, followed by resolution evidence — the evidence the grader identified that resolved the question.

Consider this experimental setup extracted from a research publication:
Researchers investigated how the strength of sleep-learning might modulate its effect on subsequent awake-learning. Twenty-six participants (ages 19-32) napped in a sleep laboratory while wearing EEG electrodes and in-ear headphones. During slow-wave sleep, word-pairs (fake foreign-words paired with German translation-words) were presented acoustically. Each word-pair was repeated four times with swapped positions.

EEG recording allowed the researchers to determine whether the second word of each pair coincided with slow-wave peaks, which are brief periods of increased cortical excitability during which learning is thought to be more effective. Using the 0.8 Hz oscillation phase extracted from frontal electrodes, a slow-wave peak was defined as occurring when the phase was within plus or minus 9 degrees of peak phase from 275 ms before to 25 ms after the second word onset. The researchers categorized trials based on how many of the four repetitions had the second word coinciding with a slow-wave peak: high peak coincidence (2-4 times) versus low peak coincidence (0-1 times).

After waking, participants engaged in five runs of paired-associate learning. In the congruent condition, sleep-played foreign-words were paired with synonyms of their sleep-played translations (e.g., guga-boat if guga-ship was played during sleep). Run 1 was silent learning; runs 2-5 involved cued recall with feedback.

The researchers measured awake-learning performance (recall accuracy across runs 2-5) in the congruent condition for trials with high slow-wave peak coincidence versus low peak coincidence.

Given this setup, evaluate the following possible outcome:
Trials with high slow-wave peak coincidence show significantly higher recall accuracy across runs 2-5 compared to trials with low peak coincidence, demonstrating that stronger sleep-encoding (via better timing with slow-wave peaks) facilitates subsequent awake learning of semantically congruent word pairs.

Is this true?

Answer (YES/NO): NO